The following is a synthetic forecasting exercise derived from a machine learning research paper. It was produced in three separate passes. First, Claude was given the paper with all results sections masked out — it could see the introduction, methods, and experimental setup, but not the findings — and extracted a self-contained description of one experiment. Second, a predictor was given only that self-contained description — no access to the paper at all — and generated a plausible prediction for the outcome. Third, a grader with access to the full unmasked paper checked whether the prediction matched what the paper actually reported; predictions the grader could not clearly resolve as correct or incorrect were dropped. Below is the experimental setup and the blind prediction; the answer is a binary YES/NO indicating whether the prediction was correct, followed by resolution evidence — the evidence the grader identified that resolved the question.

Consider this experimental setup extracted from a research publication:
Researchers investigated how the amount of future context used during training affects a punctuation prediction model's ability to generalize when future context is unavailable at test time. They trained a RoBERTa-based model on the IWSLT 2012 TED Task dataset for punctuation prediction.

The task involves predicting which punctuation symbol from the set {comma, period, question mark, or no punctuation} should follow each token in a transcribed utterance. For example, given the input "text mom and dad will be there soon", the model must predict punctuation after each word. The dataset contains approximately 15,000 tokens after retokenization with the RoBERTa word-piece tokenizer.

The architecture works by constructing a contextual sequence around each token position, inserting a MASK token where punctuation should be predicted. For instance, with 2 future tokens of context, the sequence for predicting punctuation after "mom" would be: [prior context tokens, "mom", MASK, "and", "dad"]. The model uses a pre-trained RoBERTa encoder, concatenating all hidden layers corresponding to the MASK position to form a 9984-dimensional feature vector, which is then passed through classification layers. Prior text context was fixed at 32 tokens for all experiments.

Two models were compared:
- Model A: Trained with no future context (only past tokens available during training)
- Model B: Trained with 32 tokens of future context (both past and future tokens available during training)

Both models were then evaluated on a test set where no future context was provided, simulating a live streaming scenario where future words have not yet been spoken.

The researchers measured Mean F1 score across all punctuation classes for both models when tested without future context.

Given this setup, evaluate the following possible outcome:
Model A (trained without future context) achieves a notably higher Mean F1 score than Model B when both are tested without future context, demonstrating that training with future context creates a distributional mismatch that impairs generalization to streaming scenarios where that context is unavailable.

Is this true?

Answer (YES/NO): YES